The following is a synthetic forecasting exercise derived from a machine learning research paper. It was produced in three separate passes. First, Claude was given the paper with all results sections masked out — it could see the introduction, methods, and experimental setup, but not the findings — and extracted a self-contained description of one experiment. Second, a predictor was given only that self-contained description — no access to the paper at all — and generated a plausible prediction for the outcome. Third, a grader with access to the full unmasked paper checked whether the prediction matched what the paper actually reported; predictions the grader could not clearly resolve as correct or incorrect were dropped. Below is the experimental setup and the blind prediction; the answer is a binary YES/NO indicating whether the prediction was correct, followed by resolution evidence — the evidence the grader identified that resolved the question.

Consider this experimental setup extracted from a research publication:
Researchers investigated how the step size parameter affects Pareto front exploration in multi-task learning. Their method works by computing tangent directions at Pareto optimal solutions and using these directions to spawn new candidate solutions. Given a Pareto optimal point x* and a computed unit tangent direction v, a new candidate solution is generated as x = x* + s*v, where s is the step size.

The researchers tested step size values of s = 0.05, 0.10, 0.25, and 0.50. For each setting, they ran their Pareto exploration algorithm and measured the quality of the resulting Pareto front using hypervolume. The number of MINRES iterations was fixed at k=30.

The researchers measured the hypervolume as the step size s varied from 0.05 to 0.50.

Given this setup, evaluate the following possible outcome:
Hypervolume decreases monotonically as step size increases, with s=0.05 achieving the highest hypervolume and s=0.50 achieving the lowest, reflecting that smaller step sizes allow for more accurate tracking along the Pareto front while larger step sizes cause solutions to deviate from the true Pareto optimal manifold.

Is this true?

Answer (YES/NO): YES